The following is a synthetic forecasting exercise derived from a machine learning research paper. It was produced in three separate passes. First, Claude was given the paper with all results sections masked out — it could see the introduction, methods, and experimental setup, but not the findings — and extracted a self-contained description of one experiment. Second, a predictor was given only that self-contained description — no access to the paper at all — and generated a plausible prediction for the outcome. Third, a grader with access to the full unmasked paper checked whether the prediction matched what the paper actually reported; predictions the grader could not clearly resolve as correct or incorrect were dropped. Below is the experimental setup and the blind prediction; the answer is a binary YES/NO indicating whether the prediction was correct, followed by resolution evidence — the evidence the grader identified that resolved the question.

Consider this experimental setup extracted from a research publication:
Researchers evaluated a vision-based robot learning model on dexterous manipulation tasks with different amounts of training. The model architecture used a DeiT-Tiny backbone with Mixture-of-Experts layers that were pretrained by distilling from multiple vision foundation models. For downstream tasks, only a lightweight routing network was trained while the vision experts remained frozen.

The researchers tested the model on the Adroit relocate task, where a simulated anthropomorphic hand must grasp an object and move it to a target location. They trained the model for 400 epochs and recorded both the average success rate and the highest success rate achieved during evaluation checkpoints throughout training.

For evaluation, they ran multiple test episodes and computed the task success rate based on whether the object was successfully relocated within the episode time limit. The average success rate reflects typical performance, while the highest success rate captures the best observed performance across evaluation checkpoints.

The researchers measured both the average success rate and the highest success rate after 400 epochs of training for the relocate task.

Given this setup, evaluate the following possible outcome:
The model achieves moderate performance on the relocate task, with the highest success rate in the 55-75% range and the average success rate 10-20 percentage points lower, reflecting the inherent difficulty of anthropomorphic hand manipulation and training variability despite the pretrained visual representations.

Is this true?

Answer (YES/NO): NO